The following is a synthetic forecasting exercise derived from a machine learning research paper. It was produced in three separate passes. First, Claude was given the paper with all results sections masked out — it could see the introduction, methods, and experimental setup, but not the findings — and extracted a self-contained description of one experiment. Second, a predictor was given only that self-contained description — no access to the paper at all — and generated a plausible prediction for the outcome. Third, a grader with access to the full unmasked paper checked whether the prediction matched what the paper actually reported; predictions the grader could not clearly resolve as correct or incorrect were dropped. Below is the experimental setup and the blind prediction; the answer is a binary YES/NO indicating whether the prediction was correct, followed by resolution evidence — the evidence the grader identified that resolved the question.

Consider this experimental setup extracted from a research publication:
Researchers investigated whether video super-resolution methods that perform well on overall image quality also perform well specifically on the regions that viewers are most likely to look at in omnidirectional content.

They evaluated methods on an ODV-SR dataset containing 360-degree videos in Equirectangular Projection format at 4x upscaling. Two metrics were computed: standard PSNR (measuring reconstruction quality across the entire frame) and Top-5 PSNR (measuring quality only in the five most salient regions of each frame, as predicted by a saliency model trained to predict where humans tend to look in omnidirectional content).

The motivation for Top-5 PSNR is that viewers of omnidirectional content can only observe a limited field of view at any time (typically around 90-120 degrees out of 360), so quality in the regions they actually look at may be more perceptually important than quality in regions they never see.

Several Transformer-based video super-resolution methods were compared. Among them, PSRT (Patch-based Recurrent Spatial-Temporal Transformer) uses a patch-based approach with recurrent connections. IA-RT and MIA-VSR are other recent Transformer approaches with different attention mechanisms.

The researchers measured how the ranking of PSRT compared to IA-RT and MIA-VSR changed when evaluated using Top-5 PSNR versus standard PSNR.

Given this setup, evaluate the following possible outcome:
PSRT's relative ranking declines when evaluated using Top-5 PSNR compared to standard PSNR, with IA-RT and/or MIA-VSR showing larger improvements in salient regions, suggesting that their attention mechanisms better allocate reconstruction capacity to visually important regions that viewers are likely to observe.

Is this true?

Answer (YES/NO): NO